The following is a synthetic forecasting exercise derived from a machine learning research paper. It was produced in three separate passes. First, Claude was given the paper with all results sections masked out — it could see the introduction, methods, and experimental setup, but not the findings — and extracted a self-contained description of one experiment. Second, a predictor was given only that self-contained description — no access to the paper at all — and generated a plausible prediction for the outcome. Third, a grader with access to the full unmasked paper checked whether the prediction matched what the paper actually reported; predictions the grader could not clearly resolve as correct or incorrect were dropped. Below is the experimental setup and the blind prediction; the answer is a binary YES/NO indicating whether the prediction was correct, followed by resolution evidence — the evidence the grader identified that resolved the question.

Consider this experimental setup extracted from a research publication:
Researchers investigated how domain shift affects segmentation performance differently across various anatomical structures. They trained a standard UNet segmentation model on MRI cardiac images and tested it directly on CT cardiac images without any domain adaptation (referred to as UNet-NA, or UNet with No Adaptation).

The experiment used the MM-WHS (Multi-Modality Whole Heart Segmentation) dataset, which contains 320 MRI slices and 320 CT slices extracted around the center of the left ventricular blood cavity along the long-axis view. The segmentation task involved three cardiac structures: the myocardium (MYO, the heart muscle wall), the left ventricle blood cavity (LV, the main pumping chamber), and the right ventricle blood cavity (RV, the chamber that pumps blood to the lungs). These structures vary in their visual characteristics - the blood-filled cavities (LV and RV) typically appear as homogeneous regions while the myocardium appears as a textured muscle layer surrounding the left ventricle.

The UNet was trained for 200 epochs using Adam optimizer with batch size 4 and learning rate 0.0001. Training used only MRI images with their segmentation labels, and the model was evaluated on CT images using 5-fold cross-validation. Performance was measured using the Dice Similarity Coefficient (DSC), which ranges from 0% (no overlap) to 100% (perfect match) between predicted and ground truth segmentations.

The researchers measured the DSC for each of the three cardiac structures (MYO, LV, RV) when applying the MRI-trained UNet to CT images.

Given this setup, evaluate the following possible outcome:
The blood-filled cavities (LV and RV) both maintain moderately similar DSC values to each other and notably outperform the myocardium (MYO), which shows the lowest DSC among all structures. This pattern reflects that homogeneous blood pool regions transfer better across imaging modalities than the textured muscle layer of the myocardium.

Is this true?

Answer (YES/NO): NO